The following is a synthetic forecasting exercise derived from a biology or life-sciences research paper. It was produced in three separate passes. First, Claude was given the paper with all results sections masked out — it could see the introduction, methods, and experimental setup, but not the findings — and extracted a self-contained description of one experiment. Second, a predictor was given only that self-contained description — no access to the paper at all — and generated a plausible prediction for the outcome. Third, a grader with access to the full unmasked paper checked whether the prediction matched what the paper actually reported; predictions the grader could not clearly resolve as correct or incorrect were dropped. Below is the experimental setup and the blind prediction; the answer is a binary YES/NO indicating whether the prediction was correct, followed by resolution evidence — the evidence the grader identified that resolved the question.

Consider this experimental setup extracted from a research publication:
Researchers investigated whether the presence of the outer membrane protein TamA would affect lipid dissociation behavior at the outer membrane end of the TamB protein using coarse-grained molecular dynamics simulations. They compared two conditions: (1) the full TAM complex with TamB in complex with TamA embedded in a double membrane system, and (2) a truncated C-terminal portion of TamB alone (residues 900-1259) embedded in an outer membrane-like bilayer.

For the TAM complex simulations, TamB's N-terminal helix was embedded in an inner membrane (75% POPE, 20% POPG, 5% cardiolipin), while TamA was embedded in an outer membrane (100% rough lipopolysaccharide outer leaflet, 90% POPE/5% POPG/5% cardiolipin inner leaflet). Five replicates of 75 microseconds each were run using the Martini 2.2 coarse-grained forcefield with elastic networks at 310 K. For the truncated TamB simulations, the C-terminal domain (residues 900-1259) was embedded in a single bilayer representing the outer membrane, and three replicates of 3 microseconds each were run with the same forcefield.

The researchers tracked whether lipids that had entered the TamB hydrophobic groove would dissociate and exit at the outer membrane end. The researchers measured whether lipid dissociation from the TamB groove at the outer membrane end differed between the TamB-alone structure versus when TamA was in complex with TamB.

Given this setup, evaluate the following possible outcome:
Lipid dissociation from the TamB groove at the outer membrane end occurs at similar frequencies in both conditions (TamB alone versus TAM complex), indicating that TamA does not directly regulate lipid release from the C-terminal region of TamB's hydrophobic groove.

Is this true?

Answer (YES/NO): NO